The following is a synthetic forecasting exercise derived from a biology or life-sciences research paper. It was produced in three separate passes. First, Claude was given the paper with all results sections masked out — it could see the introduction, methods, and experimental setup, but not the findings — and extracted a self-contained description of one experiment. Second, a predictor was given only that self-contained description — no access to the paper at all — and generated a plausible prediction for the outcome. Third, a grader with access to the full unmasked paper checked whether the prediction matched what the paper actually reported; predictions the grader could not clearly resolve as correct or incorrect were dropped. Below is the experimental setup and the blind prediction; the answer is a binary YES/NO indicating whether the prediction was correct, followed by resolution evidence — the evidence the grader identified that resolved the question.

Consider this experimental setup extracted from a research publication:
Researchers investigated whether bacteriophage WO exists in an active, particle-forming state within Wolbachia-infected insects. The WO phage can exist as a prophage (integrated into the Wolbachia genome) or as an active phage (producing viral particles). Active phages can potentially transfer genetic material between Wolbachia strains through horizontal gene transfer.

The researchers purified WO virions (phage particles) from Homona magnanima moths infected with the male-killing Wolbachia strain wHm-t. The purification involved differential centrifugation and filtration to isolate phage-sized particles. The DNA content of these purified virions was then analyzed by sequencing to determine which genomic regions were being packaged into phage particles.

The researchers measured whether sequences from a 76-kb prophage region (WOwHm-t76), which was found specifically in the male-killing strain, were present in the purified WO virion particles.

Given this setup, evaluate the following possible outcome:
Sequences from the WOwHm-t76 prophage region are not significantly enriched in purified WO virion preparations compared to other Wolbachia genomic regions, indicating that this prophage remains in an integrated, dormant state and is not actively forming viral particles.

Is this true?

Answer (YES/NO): NO